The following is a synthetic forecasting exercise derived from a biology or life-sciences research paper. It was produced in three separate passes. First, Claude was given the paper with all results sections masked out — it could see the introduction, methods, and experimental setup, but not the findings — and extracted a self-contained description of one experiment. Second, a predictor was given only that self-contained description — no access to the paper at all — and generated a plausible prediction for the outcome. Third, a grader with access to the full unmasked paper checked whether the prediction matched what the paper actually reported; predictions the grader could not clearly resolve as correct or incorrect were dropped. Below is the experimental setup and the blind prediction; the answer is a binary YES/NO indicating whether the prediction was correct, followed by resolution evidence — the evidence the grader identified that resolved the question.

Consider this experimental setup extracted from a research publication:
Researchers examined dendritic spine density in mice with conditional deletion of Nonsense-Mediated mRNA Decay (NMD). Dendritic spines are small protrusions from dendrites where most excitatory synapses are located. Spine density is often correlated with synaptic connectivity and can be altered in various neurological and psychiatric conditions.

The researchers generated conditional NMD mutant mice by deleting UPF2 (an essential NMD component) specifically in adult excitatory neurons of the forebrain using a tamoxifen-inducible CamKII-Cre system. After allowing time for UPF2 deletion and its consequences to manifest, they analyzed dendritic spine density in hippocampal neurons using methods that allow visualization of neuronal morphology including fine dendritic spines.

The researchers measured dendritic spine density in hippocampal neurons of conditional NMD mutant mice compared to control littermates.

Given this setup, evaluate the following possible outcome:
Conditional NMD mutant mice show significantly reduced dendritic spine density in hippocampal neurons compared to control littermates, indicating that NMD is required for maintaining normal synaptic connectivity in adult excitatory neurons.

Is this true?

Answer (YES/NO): YES